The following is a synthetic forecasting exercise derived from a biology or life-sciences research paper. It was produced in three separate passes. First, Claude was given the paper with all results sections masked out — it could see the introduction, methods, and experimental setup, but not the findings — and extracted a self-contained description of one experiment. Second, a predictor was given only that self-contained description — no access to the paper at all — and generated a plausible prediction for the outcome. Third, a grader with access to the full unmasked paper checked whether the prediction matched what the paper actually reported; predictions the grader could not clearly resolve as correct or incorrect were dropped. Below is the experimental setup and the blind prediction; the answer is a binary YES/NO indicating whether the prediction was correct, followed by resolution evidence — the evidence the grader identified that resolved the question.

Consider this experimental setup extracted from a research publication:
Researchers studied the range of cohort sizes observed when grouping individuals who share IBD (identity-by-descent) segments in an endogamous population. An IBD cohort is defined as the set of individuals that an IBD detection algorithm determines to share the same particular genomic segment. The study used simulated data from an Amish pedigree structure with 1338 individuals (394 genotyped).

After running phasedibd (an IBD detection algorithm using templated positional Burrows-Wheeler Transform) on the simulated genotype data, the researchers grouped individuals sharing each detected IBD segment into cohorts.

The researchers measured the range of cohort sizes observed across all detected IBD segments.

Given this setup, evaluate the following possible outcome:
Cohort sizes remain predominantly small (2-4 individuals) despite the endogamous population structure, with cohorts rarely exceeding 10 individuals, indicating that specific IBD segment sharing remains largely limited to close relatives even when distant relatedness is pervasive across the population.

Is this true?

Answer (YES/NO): NO